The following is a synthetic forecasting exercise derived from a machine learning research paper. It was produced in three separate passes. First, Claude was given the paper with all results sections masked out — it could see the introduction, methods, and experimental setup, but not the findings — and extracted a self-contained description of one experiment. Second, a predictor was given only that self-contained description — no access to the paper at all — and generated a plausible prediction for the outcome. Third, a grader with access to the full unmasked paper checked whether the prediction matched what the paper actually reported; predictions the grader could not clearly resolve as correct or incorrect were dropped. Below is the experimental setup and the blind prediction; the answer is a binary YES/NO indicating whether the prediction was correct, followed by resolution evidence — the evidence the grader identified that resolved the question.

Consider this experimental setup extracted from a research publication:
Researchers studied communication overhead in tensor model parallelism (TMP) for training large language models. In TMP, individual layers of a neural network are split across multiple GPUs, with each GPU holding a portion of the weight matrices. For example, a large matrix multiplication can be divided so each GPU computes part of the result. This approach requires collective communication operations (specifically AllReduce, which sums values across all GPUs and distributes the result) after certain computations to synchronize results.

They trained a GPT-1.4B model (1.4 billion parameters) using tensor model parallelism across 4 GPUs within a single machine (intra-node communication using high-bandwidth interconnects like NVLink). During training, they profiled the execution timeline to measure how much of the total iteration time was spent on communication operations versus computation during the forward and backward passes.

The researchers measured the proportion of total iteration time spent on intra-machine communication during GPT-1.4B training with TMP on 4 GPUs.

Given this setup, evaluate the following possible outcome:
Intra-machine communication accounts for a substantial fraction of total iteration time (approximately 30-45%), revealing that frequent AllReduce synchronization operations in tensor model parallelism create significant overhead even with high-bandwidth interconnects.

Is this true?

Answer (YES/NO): NO